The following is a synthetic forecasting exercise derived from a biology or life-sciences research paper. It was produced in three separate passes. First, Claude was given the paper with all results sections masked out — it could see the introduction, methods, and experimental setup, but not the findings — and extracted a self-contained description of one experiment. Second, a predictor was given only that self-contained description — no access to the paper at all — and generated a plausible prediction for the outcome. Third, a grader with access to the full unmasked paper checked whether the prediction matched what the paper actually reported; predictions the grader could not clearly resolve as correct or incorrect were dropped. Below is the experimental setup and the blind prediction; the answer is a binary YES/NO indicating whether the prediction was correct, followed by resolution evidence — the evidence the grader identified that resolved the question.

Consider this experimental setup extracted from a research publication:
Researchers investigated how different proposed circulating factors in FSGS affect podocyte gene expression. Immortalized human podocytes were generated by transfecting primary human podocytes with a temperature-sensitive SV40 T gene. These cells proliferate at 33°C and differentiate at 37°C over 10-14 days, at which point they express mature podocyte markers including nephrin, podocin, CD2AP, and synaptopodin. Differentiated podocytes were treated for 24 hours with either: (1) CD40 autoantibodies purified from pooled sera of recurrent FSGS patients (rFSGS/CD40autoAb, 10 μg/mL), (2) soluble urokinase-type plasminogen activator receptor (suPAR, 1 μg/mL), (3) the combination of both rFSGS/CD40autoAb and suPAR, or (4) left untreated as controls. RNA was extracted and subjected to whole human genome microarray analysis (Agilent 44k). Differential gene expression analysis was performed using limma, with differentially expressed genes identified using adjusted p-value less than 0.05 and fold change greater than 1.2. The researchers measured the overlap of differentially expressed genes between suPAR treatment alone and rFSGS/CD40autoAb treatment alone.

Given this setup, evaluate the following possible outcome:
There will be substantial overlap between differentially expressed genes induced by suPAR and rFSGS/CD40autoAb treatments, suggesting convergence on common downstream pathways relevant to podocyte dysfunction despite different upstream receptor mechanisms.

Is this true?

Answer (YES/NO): YES